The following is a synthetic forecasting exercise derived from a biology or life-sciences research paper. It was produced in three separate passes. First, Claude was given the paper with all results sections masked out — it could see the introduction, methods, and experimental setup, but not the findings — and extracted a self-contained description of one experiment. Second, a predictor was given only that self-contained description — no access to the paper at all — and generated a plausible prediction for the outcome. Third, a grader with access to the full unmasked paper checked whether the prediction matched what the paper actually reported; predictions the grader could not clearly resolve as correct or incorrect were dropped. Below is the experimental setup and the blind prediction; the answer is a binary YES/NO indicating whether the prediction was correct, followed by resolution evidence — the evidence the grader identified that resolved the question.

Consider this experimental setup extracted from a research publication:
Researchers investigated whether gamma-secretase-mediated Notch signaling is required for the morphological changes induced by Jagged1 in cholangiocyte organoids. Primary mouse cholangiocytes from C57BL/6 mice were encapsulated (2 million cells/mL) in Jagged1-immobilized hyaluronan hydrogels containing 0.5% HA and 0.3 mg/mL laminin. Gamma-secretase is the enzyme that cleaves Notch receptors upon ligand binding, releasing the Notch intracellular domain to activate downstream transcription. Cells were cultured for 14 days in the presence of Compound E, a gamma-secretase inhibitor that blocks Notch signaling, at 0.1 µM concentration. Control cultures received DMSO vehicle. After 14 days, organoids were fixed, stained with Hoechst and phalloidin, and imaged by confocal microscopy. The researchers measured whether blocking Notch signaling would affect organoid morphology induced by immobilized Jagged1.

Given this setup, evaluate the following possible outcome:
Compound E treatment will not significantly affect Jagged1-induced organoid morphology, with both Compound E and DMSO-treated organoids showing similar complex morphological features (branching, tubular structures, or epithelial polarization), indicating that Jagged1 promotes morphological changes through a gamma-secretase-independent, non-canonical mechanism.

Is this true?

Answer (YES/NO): NO